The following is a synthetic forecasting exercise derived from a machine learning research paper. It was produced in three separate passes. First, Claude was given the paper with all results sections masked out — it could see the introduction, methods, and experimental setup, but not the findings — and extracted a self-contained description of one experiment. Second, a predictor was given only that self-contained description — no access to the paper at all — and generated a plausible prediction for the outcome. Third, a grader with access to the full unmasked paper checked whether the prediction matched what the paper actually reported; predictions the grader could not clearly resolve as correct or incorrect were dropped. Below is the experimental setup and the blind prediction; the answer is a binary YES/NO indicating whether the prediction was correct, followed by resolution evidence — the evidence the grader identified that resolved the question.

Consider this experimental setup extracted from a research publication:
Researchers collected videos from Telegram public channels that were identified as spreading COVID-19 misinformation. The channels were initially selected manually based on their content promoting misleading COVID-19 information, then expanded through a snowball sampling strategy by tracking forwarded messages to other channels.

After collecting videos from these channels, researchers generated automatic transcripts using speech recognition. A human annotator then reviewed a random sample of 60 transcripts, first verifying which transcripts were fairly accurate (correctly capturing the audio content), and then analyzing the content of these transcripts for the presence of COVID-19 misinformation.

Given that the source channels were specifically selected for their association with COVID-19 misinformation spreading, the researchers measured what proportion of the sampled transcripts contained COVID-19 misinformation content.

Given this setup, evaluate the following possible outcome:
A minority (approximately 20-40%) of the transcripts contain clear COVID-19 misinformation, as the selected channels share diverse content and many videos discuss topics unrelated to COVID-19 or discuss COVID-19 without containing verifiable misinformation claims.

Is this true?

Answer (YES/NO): YES